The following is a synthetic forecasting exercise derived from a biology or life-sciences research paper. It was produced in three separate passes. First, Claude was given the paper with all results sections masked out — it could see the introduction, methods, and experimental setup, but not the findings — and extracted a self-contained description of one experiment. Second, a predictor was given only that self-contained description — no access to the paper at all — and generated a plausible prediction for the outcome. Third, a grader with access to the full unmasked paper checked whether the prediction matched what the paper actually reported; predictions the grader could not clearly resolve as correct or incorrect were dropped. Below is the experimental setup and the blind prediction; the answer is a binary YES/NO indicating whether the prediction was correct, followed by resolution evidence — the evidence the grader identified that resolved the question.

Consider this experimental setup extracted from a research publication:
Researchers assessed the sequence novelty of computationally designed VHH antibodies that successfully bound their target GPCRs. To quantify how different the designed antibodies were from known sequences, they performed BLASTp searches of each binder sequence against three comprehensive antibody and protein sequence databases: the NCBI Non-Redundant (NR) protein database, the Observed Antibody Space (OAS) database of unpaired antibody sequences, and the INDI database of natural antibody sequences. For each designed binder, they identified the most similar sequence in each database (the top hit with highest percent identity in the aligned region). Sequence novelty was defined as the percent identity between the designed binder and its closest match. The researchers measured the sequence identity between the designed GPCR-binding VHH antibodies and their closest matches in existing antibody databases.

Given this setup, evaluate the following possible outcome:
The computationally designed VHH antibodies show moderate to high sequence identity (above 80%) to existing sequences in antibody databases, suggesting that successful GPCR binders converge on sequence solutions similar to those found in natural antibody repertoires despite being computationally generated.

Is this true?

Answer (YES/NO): NO